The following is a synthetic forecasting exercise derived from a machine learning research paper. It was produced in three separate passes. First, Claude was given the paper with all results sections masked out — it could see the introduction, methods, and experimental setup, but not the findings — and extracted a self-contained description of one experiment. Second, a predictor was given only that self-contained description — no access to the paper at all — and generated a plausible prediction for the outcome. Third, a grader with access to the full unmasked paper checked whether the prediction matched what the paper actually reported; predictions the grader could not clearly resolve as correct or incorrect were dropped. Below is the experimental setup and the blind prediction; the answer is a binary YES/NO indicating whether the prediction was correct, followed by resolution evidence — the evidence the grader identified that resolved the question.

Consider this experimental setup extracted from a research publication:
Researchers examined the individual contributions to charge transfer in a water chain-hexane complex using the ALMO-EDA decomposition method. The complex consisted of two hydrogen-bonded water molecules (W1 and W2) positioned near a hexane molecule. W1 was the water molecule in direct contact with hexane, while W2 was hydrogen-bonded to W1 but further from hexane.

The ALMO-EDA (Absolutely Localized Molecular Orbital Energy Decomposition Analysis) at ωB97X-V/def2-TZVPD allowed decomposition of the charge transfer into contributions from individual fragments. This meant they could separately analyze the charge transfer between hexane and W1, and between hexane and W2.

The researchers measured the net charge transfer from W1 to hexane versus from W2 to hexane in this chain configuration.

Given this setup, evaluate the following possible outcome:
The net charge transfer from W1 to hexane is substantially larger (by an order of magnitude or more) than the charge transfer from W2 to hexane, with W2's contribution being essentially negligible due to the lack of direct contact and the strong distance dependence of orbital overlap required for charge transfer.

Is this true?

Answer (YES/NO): NO